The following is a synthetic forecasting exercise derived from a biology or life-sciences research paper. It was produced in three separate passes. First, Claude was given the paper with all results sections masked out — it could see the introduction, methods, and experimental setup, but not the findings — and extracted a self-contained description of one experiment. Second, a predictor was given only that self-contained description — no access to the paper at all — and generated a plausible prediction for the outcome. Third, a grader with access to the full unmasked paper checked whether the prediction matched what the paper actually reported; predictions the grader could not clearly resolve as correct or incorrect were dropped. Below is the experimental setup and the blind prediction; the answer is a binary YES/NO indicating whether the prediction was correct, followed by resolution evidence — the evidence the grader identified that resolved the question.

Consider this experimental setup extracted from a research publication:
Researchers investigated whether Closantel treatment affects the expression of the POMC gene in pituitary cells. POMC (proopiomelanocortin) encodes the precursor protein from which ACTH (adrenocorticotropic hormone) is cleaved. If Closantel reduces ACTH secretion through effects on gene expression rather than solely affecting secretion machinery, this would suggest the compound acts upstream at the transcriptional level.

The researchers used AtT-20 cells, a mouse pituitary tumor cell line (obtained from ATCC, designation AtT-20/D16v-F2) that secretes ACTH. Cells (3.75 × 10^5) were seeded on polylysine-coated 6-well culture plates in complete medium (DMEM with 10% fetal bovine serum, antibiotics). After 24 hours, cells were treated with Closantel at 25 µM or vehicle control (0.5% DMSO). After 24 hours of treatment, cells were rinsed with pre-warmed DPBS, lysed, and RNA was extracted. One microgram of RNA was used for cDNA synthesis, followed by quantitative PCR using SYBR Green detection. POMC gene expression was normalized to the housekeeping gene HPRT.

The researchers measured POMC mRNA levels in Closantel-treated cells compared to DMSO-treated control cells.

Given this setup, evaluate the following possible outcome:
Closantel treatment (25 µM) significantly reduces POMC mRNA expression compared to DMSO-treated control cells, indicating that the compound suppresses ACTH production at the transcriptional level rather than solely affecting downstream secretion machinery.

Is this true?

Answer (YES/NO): YES